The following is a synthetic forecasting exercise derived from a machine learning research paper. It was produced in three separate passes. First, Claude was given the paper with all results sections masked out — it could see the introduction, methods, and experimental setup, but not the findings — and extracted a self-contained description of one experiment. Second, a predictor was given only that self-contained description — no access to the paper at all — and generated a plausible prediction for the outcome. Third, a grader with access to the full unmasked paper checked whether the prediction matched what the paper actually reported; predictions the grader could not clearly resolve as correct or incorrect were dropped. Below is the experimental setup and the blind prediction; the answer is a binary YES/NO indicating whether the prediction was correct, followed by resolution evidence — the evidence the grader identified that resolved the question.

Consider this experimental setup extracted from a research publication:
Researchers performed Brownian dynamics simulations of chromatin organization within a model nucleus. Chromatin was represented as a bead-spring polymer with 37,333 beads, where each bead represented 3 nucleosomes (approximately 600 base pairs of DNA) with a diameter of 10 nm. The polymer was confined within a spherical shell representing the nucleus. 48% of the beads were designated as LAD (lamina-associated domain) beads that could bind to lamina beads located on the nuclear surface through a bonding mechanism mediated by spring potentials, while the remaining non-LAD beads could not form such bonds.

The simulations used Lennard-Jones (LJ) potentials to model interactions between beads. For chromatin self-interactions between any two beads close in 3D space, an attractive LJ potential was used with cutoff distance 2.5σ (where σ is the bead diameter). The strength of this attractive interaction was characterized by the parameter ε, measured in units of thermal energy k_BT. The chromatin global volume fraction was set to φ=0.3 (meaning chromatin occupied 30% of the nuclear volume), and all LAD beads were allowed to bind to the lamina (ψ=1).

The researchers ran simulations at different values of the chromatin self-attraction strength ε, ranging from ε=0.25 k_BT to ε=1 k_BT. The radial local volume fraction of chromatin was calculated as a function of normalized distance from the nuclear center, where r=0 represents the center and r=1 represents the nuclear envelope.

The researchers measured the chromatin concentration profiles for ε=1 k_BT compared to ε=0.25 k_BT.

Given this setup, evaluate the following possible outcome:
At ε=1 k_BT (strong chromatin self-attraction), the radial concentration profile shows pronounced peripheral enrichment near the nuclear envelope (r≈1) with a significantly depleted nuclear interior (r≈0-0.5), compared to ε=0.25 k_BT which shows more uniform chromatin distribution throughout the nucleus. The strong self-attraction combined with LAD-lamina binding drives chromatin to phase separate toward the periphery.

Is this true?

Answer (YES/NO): YES